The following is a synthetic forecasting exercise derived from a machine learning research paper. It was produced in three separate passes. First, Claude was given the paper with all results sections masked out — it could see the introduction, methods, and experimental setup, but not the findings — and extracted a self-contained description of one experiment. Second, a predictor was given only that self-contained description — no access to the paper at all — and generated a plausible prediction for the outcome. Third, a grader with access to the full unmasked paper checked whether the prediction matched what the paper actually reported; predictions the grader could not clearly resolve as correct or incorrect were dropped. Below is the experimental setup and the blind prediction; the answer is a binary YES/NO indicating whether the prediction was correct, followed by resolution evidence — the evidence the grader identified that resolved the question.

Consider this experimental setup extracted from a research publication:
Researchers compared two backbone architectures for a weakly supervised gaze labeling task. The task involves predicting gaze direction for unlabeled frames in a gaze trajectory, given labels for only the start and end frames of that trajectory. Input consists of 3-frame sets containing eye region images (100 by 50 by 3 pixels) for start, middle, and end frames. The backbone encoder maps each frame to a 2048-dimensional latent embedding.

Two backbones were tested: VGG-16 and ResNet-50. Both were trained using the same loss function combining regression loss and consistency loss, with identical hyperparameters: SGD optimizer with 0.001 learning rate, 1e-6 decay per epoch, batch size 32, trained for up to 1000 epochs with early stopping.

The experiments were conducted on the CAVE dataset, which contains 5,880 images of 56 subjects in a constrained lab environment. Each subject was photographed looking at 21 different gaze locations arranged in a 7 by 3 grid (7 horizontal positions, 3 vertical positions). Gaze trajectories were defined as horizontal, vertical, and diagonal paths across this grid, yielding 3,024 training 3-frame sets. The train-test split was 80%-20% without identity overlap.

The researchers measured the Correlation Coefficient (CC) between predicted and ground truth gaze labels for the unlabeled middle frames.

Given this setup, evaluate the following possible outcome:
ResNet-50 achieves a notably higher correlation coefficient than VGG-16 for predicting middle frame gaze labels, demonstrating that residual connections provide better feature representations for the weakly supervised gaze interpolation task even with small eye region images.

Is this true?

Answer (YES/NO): NO